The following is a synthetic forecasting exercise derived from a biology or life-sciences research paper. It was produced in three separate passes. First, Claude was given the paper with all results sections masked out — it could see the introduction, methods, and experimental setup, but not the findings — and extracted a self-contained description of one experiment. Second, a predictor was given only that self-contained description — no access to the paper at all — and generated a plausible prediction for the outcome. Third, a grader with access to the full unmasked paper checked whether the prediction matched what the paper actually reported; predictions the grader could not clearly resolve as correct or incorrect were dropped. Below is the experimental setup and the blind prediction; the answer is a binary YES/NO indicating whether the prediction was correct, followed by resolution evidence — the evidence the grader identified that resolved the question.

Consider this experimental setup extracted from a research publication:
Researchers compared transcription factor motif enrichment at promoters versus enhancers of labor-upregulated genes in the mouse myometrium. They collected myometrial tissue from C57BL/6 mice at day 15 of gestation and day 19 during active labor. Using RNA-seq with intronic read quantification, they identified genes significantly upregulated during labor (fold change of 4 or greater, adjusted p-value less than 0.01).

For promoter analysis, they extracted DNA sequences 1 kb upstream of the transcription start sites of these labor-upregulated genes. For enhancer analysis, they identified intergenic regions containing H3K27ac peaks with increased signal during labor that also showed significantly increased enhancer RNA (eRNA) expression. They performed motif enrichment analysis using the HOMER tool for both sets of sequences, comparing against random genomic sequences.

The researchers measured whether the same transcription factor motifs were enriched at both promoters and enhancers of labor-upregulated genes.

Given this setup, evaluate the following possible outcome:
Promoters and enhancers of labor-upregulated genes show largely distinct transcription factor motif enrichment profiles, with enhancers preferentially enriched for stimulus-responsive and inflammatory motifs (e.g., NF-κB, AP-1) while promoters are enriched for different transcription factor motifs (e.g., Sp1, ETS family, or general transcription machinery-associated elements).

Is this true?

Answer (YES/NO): NO